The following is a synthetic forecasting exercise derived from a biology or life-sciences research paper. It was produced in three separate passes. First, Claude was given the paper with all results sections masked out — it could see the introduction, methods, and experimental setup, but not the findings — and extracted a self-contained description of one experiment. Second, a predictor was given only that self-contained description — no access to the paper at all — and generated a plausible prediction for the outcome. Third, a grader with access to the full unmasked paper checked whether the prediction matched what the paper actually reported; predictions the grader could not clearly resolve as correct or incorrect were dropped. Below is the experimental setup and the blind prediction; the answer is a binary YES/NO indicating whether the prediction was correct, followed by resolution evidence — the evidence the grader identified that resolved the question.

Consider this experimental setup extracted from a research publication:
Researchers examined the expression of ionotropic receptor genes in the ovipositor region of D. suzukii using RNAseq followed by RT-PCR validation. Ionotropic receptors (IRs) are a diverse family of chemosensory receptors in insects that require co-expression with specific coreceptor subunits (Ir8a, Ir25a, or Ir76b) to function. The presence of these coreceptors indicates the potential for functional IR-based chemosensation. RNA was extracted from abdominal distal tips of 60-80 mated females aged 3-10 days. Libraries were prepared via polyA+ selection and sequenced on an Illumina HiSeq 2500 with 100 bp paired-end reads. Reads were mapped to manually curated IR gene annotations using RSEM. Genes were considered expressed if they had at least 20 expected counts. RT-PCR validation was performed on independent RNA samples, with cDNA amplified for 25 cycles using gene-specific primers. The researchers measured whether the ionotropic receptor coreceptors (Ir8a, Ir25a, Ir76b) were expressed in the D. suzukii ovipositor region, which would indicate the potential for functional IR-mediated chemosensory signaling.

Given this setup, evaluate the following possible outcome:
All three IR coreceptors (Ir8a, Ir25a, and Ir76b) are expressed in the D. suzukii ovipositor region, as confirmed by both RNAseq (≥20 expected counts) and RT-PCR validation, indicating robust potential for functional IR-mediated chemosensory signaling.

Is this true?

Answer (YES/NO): NO